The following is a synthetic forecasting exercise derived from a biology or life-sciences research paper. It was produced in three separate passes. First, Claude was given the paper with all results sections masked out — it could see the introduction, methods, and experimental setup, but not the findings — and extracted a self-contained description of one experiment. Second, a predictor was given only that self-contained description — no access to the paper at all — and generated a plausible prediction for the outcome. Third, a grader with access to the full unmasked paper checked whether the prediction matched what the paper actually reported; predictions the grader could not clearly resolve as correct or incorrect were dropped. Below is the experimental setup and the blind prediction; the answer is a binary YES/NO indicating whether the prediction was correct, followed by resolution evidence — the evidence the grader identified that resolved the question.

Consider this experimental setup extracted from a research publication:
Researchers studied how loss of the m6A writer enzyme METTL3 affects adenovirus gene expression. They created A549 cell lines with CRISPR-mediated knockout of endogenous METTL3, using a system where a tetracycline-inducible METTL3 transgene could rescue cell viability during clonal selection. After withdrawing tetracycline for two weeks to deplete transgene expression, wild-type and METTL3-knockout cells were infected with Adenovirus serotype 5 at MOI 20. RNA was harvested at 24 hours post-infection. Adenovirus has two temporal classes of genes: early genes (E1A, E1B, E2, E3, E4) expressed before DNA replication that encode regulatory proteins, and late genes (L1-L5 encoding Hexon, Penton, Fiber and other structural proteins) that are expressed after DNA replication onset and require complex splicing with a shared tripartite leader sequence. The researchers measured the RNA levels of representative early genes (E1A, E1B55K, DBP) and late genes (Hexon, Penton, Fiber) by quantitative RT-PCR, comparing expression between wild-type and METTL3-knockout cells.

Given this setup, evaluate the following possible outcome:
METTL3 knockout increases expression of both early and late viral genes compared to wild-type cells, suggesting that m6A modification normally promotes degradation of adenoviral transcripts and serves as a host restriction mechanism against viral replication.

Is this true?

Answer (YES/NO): NO